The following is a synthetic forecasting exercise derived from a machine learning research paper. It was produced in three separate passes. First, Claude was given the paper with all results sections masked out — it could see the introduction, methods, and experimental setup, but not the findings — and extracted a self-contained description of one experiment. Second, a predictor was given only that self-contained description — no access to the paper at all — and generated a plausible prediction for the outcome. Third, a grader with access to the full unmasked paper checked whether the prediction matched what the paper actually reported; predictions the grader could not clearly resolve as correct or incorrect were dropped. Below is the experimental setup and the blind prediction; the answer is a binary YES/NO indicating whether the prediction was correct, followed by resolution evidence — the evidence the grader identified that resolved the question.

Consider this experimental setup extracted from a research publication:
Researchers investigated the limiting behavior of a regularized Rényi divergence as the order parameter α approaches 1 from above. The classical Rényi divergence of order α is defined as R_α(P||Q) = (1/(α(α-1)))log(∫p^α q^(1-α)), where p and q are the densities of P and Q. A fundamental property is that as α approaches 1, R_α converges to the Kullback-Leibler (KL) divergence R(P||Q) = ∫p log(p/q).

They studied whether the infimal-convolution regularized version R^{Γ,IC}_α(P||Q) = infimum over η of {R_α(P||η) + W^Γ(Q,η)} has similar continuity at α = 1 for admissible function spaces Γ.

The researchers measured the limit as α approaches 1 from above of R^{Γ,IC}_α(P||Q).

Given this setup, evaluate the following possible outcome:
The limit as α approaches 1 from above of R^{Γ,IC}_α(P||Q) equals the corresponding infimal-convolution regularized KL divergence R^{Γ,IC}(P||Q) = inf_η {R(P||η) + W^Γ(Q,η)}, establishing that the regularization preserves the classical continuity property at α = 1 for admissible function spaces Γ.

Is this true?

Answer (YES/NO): NO